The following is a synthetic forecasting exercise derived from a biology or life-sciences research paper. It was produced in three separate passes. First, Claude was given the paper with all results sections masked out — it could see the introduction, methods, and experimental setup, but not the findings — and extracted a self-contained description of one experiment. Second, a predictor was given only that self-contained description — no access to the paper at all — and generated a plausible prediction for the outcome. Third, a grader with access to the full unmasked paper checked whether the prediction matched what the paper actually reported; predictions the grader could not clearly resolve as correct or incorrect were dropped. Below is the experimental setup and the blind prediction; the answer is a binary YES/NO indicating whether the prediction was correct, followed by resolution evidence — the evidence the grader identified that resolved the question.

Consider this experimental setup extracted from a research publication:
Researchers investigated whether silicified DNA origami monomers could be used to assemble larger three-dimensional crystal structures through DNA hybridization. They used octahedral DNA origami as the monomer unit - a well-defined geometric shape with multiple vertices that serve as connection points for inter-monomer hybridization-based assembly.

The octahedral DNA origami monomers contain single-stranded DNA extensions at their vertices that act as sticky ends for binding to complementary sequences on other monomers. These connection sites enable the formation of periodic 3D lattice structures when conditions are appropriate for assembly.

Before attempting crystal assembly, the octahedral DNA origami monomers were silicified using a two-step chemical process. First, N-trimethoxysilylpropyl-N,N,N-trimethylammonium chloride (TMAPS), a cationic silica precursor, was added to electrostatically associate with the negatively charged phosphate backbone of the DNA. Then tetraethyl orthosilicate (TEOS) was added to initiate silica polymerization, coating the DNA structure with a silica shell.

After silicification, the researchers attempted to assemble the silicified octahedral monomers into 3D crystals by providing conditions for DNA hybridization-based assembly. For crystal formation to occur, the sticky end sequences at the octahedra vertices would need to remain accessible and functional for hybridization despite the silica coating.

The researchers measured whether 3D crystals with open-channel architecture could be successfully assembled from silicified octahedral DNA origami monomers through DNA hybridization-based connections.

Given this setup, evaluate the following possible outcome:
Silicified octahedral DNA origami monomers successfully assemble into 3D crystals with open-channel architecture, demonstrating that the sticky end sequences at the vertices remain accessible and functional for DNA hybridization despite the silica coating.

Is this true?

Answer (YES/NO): YES